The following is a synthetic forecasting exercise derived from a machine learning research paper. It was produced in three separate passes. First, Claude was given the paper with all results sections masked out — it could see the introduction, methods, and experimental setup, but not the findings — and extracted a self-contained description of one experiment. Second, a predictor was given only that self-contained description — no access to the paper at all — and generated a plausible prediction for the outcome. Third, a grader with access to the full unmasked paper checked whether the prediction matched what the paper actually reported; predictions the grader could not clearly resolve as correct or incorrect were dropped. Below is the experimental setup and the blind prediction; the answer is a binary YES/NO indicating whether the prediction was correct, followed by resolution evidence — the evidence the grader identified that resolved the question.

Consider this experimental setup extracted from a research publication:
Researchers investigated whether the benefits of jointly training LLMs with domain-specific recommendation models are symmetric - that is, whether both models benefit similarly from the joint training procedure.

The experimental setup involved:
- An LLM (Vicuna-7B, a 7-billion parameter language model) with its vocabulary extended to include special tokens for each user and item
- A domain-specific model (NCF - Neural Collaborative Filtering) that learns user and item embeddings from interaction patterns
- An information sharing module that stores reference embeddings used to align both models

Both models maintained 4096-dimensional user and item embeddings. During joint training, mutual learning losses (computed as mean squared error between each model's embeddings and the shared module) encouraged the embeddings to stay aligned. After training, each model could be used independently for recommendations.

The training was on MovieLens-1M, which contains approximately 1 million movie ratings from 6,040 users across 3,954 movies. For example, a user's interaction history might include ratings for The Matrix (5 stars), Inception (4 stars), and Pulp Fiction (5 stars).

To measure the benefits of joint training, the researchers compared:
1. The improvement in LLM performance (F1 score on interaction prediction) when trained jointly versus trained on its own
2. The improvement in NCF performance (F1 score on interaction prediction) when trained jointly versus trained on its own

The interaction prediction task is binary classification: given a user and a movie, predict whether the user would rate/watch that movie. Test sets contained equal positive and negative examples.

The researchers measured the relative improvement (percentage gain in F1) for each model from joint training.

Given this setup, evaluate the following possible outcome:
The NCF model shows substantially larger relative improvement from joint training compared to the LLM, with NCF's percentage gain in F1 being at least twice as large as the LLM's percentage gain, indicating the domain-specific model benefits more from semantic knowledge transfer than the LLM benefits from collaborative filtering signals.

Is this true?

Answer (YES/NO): YES